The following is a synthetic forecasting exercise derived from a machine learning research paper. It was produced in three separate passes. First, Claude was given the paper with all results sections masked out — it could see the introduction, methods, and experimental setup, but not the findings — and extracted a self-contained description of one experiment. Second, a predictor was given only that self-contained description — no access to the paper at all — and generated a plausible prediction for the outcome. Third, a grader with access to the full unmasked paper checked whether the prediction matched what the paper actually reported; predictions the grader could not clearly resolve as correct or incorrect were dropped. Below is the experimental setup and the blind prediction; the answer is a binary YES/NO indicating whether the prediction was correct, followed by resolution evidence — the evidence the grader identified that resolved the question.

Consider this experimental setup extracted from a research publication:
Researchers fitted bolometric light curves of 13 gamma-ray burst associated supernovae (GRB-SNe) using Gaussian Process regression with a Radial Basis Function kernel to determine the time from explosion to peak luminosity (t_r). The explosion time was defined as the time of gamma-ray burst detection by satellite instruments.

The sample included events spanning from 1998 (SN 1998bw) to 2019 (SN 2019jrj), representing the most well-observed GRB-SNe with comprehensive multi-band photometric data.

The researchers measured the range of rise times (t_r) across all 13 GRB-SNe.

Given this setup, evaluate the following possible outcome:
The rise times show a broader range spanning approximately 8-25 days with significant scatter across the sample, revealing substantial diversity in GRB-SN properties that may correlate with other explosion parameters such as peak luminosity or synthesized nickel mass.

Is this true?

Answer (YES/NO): NO